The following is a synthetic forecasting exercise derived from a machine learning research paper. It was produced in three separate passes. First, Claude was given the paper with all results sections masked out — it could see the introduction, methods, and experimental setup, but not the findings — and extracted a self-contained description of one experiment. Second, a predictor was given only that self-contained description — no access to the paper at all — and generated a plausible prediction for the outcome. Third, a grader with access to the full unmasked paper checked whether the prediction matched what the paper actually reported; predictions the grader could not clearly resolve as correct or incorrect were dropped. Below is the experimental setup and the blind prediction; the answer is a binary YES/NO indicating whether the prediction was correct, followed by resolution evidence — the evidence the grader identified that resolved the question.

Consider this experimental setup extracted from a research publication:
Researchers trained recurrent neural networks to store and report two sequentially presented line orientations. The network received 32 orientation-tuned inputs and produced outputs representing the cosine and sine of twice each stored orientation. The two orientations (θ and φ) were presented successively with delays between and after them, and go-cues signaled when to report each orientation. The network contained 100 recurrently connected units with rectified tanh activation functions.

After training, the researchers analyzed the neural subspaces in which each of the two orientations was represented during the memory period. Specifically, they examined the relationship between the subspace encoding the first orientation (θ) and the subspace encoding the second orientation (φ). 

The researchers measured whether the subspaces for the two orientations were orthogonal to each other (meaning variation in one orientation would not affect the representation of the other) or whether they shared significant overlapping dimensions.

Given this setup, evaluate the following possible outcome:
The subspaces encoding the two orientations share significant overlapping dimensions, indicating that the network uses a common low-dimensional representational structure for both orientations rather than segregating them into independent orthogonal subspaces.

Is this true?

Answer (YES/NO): NO